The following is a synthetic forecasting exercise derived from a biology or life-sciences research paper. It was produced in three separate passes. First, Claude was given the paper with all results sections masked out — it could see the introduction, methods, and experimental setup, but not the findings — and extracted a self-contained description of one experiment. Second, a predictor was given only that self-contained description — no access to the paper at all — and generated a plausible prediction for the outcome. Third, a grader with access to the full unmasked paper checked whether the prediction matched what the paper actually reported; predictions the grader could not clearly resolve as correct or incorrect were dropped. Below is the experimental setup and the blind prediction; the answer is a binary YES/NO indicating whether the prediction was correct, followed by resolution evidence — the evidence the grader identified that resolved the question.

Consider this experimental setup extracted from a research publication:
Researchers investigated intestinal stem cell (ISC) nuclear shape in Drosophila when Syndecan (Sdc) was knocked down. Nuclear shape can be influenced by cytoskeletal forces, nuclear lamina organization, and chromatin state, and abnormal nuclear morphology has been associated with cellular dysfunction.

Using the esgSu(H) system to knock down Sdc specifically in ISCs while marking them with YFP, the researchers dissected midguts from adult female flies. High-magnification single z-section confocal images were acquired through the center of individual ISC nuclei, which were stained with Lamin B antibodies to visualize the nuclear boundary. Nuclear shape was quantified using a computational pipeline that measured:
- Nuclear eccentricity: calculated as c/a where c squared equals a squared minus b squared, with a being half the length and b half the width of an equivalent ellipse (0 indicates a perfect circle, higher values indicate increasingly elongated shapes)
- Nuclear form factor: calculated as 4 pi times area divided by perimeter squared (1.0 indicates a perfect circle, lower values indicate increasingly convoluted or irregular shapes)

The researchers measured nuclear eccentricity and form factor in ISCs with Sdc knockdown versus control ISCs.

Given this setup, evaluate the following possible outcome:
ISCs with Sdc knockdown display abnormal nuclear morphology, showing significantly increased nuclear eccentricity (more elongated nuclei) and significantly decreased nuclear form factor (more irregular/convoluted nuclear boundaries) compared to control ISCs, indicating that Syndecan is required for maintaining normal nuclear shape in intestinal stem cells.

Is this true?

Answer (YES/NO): YES